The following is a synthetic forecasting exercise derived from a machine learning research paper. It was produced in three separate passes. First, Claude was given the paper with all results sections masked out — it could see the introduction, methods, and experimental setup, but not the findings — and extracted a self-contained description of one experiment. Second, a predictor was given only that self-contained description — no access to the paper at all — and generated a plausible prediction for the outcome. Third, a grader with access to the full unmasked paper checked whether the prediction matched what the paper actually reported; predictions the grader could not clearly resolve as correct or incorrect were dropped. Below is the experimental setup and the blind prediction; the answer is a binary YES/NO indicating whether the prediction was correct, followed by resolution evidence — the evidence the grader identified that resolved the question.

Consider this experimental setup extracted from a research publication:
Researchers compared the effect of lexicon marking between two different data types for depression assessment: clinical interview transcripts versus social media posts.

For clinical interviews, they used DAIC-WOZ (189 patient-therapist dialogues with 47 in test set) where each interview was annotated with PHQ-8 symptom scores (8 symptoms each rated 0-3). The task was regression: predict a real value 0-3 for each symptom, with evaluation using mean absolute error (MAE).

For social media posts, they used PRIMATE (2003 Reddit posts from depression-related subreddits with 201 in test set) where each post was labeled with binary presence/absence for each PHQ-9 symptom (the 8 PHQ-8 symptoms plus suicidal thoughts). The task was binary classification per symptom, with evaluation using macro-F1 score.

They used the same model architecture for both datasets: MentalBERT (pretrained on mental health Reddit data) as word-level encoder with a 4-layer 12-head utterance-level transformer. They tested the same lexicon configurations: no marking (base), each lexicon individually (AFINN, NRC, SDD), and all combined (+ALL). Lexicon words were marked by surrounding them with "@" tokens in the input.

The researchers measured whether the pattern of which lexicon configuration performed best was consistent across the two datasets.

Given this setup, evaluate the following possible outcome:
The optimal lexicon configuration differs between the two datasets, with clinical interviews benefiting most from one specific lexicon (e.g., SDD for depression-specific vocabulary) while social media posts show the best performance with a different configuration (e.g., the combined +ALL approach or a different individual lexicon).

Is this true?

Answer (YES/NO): NO